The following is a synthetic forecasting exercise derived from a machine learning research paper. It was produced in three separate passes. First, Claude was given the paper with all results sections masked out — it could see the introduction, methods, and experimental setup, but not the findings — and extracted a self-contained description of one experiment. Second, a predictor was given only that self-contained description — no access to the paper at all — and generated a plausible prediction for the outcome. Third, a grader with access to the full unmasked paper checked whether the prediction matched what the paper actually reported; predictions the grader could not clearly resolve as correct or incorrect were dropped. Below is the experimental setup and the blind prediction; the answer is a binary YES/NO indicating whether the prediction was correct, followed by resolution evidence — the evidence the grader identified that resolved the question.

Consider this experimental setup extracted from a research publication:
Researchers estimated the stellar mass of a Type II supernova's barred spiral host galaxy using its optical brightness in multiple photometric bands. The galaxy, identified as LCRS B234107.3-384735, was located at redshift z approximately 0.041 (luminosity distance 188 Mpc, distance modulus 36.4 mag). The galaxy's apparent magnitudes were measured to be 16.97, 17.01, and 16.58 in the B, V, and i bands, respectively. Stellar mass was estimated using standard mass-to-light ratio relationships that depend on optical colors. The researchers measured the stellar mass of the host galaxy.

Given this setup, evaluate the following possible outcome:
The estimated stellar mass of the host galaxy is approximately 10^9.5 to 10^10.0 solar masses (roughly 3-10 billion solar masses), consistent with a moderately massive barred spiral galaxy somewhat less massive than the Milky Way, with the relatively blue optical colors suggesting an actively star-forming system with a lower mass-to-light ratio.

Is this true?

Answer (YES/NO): NO